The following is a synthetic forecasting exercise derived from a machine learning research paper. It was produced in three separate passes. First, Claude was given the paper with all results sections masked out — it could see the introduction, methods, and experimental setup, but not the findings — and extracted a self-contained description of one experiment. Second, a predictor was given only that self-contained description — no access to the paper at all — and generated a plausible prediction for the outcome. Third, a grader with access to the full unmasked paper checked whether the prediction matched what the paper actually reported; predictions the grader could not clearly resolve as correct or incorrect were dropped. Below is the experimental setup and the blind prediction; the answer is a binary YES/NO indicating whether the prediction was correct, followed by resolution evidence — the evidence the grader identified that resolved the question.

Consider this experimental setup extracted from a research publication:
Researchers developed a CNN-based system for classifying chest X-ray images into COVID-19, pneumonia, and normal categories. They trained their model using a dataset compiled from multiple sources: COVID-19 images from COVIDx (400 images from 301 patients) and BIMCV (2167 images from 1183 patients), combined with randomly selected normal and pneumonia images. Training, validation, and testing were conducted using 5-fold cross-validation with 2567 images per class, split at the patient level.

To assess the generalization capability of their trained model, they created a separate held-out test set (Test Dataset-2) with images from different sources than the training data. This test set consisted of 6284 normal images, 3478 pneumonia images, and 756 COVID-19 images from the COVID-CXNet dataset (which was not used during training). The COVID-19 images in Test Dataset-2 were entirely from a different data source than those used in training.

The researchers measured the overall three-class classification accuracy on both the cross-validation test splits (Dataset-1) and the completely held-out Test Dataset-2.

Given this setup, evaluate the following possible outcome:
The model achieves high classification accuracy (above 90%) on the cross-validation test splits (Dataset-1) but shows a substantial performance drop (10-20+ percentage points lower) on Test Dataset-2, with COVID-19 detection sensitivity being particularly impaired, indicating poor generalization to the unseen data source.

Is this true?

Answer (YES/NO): NO